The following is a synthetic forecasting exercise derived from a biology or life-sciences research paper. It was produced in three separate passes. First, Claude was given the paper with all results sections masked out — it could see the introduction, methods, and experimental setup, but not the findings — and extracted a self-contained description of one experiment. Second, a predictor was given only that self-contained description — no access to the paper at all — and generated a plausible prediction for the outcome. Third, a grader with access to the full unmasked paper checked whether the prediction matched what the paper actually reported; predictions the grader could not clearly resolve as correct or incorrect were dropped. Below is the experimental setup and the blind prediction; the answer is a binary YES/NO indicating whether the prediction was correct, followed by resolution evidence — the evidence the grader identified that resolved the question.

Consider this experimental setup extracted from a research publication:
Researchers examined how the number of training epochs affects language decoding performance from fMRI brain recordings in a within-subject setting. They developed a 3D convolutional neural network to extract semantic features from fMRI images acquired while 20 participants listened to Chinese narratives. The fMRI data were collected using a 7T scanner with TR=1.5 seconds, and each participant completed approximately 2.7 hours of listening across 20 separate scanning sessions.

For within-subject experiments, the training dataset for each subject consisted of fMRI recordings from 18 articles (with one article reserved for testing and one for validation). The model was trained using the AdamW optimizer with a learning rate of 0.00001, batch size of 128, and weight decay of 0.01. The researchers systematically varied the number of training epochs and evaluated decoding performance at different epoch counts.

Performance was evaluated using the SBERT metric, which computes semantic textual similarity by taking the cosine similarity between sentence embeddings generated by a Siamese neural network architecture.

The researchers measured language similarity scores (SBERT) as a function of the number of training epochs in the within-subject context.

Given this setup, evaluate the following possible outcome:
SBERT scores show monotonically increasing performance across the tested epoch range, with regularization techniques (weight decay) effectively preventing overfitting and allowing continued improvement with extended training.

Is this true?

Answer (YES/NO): NO